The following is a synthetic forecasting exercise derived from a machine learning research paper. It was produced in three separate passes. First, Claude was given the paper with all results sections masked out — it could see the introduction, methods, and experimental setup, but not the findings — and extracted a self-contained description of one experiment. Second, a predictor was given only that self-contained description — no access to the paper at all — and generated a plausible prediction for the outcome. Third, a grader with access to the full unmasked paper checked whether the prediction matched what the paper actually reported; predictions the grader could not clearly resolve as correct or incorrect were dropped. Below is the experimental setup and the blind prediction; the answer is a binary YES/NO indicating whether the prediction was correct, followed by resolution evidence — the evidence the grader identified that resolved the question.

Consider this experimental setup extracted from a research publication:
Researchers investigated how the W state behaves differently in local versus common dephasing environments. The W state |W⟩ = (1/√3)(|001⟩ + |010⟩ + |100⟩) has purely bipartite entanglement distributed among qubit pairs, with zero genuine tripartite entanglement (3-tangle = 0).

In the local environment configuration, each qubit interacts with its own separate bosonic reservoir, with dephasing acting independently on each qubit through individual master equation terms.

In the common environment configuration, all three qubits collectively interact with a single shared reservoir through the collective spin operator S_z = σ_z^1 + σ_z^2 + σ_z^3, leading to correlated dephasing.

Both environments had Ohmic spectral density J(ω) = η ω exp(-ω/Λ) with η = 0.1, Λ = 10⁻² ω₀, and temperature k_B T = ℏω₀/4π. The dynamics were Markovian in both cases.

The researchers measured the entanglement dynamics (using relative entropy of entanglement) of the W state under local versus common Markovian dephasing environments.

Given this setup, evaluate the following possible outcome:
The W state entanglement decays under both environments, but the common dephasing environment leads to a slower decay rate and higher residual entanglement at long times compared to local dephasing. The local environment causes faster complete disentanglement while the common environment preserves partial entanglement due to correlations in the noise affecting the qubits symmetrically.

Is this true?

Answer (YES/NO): NO